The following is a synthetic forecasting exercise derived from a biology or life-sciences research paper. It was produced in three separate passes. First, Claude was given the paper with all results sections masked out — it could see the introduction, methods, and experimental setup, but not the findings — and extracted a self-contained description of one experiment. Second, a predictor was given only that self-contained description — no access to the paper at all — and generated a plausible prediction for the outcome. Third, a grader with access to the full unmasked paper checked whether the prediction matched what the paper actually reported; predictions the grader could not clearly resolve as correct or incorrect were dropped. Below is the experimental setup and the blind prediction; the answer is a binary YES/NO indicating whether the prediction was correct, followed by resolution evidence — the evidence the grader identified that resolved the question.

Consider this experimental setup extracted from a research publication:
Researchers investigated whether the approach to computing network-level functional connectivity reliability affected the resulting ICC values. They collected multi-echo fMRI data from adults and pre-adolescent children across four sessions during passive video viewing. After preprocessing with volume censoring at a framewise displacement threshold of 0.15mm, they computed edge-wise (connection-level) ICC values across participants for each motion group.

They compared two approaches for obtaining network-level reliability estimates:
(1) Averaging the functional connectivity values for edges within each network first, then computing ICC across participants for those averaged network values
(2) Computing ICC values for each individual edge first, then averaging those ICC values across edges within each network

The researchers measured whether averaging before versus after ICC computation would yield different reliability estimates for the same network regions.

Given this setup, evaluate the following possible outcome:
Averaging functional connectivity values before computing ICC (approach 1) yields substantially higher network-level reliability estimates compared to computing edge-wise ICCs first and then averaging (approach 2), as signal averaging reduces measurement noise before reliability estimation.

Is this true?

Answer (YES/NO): NO